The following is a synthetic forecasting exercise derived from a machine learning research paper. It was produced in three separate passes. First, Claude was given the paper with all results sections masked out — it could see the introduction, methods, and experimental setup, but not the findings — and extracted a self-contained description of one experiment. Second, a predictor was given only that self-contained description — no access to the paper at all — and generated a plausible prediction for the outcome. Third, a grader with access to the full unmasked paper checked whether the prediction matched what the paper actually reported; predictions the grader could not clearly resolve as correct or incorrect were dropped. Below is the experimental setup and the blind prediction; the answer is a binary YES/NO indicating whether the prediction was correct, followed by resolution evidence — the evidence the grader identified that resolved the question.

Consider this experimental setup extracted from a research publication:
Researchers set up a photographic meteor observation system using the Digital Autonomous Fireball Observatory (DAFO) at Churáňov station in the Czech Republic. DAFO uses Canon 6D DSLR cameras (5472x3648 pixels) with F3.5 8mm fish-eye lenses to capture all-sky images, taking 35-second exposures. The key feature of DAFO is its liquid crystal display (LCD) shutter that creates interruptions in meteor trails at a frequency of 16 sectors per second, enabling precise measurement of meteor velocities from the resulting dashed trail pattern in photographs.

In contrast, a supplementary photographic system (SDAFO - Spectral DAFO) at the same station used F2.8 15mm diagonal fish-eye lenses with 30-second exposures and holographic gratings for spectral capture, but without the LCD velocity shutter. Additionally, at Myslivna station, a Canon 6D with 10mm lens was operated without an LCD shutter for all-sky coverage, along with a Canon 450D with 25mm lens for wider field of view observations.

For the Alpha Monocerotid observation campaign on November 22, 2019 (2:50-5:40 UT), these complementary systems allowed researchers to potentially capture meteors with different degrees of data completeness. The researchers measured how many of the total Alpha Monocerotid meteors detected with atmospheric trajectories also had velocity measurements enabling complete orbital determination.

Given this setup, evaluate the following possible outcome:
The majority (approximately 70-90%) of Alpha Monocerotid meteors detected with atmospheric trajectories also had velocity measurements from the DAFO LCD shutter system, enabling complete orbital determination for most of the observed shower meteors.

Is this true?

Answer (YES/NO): NO